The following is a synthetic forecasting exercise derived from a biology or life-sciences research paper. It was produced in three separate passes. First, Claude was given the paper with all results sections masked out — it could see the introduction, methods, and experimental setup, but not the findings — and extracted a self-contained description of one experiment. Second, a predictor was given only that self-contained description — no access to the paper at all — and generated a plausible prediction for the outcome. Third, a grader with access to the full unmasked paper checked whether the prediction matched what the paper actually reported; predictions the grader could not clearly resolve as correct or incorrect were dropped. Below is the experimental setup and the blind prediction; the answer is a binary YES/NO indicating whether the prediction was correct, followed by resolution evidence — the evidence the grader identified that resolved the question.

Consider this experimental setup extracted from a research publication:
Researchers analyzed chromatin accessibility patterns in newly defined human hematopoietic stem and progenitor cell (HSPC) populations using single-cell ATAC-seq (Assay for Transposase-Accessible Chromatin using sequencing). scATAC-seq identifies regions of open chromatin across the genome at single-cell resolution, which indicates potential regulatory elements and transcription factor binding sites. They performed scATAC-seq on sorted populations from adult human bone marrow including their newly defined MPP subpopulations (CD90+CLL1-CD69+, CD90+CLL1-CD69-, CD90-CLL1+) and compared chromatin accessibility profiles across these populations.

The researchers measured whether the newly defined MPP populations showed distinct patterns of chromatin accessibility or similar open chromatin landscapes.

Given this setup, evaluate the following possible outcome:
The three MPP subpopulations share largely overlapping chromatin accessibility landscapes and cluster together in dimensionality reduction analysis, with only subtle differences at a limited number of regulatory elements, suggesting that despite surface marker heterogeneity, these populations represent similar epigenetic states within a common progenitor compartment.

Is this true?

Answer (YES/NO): NO